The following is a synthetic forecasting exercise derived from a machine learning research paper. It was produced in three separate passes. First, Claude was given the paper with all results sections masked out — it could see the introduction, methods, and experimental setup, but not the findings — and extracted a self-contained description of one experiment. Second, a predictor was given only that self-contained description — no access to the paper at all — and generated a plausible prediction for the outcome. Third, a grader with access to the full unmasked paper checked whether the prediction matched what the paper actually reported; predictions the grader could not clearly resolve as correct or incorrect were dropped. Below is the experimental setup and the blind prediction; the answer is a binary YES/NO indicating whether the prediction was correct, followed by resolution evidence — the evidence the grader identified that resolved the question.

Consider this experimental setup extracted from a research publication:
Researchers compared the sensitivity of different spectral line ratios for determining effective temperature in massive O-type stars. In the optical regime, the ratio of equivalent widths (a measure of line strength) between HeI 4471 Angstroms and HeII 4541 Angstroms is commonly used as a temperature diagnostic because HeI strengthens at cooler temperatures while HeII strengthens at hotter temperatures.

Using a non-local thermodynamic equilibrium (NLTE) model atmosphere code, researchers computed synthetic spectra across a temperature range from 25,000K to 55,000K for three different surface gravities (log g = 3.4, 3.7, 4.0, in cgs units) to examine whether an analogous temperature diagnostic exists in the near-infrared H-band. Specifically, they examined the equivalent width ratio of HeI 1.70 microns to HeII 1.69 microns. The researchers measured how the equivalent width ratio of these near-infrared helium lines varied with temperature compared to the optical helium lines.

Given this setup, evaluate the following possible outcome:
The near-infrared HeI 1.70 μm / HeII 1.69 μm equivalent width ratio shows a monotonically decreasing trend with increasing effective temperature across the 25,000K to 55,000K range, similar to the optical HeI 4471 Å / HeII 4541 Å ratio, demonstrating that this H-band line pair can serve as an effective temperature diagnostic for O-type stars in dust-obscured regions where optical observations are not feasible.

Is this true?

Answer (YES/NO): YES